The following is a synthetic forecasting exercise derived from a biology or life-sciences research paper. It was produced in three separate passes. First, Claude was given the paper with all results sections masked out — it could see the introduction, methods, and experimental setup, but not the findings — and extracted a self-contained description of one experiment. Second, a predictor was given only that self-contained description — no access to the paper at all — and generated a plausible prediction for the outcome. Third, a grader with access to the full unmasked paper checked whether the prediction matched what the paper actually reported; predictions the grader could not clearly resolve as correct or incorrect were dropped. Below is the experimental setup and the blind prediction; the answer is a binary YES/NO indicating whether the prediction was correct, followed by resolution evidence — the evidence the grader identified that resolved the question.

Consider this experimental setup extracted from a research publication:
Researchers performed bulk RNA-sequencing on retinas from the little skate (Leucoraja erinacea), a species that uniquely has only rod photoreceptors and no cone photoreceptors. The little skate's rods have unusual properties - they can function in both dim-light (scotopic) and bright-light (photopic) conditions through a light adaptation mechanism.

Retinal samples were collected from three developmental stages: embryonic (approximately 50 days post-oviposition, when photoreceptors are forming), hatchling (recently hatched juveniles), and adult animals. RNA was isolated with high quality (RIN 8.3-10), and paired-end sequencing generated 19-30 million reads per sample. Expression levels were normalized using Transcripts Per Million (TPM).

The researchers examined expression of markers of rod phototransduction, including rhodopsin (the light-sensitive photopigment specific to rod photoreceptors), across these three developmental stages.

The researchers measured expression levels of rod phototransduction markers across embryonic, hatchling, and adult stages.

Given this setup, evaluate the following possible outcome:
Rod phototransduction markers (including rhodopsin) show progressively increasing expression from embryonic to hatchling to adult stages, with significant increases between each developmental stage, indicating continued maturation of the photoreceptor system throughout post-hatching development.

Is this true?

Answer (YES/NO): NO